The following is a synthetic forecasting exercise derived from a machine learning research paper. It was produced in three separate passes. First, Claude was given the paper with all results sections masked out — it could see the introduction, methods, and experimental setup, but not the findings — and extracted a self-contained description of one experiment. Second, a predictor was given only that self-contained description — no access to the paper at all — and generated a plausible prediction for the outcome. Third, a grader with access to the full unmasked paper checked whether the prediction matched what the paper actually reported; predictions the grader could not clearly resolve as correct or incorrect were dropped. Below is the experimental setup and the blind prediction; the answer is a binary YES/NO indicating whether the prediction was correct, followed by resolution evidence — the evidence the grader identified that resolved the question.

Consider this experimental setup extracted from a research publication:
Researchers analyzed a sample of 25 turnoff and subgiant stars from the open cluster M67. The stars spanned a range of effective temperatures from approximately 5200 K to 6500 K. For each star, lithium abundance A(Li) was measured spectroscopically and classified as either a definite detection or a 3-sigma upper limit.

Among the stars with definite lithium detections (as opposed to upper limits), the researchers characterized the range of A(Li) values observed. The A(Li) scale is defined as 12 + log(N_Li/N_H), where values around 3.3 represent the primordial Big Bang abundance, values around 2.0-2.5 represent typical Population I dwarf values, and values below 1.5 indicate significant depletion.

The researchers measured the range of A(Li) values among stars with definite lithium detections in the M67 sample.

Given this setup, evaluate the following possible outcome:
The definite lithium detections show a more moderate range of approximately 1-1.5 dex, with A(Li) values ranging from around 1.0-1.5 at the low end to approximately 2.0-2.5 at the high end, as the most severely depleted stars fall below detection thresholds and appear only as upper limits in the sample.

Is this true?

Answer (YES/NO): NO